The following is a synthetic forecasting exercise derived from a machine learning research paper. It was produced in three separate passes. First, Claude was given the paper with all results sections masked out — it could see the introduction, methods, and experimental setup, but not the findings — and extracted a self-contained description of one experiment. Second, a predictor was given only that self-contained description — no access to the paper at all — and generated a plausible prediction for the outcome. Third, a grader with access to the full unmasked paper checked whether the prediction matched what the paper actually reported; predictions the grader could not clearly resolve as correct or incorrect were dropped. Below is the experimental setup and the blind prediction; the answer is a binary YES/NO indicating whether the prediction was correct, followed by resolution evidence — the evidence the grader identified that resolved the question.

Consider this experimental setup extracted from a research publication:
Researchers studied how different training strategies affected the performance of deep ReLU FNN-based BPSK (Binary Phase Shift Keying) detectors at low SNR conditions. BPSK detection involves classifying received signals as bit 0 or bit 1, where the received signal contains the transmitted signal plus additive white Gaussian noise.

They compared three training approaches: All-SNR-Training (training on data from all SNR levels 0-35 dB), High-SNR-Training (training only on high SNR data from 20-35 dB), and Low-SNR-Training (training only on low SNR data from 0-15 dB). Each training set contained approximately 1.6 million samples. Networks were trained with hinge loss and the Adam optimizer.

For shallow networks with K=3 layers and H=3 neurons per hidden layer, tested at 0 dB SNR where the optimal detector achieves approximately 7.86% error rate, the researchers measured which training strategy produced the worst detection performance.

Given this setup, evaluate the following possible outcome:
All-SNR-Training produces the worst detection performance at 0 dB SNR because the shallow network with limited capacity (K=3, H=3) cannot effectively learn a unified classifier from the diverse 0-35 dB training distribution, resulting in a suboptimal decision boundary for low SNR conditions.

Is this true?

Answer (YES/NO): NO